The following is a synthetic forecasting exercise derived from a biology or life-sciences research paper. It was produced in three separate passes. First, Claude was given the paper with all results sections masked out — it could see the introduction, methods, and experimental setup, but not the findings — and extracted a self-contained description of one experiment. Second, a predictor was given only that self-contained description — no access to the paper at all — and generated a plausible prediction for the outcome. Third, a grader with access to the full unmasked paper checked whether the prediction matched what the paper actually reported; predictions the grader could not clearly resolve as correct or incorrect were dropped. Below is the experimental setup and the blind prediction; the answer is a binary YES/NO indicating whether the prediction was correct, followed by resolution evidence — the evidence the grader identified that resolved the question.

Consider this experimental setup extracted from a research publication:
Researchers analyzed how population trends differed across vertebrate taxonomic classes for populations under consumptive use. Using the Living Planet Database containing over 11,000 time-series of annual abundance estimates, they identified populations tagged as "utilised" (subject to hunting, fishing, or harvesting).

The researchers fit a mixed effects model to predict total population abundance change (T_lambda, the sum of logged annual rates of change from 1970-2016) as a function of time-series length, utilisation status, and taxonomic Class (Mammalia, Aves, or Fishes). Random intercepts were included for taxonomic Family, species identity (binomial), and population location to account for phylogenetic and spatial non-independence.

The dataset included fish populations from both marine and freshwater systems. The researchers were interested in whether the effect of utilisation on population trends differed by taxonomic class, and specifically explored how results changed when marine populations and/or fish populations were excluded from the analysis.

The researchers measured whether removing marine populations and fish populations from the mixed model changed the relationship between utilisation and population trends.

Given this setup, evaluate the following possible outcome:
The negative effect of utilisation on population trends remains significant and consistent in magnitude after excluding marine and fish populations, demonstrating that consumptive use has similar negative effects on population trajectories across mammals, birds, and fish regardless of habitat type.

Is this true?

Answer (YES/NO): YES